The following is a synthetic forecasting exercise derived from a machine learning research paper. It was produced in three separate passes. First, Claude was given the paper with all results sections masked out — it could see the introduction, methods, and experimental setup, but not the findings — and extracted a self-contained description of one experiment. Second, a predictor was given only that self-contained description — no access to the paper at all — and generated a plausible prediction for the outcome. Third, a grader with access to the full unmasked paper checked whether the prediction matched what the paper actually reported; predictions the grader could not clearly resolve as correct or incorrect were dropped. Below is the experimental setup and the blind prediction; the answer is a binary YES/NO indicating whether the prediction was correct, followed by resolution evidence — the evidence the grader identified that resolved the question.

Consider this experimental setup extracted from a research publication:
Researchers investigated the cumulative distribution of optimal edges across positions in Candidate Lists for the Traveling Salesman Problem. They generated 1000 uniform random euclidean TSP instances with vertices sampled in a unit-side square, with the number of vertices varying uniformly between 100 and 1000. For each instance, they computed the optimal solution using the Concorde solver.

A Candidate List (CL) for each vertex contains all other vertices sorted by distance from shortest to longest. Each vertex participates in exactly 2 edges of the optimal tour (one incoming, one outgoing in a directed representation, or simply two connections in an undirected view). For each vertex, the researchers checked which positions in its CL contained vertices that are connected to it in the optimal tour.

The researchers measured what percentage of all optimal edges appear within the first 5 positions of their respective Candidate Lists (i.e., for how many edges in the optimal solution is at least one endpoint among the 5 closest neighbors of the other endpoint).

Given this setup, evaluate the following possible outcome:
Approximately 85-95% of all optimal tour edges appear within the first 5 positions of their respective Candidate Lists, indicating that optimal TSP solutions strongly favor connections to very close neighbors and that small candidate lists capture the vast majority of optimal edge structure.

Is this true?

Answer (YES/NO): YES